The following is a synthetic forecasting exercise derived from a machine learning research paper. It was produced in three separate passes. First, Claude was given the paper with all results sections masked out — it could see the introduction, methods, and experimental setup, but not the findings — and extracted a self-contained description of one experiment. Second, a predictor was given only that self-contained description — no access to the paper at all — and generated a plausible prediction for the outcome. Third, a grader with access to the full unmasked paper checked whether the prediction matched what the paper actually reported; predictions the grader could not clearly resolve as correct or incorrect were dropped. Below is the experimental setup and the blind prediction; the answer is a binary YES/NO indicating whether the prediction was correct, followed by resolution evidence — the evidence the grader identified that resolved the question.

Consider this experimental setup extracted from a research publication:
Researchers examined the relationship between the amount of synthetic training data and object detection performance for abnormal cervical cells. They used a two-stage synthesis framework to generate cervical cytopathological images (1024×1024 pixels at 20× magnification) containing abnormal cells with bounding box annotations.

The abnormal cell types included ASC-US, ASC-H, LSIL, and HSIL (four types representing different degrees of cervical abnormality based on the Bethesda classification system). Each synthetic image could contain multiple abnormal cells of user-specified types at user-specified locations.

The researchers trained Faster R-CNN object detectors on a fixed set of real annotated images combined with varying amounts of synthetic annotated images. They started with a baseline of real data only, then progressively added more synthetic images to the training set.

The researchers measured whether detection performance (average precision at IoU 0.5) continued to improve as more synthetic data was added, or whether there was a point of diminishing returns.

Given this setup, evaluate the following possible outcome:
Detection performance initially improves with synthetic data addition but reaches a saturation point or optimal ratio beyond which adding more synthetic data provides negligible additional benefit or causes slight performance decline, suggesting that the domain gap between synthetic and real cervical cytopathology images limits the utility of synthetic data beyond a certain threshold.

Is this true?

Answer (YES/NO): YES